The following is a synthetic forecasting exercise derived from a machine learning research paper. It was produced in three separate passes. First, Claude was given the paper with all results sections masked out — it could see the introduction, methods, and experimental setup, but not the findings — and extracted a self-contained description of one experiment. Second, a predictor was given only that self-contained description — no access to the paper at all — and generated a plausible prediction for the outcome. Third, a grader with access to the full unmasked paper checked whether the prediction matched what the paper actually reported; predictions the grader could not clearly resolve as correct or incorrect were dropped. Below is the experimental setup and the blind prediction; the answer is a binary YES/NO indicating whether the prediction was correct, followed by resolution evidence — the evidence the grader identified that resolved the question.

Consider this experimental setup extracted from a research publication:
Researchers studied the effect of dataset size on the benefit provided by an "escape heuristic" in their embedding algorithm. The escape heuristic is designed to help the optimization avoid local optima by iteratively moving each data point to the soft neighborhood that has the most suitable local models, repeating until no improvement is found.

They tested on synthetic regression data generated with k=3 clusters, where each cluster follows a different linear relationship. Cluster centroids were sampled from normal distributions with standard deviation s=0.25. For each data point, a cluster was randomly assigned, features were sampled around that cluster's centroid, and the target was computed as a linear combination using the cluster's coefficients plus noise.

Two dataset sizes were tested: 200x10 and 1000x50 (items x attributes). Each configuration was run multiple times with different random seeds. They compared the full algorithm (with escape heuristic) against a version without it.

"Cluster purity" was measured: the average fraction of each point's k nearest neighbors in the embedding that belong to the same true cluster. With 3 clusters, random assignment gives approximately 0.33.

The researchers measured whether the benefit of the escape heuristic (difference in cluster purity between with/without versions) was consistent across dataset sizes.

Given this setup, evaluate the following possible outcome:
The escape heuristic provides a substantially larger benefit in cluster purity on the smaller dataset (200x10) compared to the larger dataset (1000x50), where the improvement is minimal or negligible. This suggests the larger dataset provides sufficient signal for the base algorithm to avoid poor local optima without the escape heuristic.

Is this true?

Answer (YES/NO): NO